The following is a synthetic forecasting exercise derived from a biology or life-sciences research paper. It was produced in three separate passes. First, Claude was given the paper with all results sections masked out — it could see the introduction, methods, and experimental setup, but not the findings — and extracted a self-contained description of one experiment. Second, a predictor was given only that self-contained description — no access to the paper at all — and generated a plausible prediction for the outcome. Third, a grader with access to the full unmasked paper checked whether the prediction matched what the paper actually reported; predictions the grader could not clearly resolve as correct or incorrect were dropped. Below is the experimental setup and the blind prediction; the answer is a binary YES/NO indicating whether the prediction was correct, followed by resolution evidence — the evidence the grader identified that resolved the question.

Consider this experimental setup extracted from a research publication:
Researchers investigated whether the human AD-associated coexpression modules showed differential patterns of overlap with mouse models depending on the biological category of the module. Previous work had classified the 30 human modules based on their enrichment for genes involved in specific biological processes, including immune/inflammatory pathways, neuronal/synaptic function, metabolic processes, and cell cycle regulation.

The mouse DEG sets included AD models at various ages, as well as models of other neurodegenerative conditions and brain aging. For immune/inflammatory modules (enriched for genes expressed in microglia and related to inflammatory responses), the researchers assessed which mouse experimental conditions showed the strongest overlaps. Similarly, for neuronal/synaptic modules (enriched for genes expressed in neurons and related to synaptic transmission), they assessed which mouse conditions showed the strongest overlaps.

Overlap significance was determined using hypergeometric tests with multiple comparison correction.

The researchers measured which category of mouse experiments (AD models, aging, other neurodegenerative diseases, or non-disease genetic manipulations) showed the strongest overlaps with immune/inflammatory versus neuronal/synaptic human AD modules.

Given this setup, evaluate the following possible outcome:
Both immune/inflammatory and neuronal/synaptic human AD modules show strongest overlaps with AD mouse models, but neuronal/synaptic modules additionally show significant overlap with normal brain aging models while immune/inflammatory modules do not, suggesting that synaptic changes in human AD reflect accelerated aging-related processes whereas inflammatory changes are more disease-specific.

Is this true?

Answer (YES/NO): NO